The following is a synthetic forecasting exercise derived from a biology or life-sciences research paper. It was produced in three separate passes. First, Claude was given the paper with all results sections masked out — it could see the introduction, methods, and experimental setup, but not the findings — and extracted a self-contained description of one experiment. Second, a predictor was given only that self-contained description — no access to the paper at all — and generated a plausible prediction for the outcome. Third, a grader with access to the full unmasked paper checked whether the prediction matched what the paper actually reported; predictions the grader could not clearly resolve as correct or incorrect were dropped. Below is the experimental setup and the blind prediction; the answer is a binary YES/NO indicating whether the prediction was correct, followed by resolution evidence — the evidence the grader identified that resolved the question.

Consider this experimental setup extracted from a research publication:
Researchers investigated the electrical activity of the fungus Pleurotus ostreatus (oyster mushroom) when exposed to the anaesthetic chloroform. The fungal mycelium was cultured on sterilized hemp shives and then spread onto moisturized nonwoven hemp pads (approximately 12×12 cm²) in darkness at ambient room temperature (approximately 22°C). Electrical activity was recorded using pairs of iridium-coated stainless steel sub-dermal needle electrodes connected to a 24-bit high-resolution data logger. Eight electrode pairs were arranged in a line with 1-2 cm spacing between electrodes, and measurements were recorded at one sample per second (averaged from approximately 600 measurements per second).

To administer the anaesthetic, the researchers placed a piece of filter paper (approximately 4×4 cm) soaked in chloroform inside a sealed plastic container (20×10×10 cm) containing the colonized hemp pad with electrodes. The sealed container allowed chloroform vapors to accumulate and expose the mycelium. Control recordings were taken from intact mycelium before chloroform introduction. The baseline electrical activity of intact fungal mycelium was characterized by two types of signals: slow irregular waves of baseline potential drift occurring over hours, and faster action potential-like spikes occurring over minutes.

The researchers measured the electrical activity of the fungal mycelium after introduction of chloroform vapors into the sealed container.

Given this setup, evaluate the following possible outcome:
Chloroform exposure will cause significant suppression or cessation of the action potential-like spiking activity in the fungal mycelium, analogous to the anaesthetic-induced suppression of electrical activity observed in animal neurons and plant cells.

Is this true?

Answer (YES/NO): YES